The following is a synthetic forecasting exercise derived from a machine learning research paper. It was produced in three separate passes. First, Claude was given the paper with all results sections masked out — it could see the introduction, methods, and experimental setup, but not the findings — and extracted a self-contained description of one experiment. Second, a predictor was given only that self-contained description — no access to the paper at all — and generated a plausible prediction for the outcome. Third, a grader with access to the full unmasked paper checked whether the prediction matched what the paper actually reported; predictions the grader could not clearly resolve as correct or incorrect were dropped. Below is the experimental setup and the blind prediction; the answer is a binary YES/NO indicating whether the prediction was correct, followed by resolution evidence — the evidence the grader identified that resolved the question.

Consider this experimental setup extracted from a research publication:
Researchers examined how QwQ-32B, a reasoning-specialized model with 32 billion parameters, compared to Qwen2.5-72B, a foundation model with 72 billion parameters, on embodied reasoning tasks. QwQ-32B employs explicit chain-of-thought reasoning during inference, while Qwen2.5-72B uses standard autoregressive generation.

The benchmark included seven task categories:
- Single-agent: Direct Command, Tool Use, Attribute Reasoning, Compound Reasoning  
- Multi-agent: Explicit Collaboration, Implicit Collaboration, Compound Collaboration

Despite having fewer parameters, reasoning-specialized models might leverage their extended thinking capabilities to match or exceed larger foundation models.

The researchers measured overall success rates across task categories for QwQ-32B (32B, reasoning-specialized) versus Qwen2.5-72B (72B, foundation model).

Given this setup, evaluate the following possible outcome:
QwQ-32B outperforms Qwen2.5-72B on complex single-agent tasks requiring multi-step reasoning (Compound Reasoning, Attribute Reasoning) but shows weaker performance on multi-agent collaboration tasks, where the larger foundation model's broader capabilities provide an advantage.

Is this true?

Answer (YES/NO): NO